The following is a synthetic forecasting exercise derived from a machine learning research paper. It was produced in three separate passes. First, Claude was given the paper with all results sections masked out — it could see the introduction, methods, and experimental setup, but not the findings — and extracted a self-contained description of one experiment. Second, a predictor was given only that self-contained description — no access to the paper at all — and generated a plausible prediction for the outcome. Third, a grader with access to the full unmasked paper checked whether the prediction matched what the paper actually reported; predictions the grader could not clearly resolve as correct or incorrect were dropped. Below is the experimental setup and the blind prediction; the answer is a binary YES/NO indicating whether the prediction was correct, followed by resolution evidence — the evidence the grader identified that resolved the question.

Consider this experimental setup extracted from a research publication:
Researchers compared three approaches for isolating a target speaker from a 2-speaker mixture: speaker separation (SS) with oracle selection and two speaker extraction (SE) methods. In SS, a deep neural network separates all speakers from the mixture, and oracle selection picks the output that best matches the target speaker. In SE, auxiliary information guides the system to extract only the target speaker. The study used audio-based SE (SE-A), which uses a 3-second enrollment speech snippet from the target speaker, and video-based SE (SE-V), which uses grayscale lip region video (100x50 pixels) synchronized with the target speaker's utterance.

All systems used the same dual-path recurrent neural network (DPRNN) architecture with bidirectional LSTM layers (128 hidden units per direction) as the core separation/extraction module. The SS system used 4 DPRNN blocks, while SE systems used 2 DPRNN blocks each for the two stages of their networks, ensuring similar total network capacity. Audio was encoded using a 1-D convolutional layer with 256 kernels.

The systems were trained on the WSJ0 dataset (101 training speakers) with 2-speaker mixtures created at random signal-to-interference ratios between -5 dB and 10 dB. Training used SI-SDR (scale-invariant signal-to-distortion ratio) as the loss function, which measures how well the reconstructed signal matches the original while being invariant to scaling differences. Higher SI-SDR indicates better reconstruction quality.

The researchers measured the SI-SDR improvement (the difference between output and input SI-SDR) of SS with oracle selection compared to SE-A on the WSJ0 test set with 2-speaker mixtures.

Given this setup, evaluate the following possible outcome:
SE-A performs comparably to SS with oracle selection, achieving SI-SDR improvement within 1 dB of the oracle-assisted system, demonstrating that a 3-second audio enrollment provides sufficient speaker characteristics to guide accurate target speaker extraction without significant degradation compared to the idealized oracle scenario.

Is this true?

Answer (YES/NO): YES